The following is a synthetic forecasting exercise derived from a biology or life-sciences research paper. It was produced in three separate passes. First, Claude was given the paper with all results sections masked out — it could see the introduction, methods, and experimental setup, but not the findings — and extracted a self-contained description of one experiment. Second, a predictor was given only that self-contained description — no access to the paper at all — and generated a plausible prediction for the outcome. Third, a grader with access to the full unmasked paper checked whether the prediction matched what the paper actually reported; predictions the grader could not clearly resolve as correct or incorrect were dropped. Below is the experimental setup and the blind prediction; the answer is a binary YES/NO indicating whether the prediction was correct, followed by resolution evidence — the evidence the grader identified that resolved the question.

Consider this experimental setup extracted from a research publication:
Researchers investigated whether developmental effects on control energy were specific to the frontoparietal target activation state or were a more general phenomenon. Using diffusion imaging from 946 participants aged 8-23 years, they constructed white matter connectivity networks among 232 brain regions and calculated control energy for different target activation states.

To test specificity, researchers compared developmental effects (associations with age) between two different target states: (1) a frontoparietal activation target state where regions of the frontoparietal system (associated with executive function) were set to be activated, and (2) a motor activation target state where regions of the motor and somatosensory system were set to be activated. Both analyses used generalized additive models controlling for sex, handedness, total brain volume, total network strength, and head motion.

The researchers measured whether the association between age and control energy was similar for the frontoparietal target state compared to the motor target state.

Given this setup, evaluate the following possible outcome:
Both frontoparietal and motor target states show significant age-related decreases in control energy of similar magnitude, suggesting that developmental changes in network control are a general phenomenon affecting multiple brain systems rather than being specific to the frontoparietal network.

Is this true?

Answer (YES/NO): NO